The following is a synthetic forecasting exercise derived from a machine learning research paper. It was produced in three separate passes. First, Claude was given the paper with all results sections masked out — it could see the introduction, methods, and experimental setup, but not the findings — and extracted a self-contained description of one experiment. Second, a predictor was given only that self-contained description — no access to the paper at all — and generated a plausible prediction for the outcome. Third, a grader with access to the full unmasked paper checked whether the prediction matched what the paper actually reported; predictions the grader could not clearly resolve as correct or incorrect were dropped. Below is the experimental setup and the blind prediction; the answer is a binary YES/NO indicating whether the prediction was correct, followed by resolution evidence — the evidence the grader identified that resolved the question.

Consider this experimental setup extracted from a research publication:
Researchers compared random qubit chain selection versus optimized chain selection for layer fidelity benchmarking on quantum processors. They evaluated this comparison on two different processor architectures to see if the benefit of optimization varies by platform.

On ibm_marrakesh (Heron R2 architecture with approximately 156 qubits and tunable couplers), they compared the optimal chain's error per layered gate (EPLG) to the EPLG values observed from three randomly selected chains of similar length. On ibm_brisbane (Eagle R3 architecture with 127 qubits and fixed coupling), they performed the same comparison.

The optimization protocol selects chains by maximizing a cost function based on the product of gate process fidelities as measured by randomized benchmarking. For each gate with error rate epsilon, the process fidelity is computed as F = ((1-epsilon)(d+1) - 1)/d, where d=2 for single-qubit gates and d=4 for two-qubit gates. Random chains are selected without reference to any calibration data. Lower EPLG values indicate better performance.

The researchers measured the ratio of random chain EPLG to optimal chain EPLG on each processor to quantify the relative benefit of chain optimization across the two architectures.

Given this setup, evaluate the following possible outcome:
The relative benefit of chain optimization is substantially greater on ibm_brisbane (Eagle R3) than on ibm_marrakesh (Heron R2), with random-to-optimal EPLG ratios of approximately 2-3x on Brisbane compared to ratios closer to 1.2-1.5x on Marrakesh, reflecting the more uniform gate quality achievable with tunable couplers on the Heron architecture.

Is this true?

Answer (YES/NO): NO